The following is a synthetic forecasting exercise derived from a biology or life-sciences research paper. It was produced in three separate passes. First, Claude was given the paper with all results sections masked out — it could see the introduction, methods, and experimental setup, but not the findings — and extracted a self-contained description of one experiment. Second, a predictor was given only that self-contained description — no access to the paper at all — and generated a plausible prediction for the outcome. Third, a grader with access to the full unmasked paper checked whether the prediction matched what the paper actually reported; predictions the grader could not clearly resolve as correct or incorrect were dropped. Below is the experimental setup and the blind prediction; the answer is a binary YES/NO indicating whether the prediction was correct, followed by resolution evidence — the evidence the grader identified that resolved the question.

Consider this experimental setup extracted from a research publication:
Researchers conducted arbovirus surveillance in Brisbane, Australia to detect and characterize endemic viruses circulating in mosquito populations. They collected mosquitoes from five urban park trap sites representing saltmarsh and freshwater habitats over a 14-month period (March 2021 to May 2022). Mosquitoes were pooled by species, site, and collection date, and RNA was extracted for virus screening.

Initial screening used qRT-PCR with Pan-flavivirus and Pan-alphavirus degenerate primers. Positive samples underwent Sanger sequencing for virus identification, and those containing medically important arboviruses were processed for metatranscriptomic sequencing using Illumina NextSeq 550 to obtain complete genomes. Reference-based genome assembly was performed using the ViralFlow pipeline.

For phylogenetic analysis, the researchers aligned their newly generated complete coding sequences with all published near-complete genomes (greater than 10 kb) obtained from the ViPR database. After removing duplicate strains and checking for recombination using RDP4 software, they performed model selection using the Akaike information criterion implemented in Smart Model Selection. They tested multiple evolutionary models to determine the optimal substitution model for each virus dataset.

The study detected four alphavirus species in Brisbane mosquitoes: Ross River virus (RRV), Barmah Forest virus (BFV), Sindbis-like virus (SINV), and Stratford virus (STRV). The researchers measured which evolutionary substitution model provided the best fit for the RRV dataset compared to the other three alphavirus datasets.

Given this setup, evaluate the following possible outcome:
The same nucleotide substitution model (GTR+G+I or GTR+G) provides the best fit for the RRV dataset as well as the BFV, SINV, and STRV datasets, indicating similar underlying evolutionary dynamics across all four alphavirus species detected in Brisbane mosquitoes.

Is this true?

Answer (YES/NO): NO